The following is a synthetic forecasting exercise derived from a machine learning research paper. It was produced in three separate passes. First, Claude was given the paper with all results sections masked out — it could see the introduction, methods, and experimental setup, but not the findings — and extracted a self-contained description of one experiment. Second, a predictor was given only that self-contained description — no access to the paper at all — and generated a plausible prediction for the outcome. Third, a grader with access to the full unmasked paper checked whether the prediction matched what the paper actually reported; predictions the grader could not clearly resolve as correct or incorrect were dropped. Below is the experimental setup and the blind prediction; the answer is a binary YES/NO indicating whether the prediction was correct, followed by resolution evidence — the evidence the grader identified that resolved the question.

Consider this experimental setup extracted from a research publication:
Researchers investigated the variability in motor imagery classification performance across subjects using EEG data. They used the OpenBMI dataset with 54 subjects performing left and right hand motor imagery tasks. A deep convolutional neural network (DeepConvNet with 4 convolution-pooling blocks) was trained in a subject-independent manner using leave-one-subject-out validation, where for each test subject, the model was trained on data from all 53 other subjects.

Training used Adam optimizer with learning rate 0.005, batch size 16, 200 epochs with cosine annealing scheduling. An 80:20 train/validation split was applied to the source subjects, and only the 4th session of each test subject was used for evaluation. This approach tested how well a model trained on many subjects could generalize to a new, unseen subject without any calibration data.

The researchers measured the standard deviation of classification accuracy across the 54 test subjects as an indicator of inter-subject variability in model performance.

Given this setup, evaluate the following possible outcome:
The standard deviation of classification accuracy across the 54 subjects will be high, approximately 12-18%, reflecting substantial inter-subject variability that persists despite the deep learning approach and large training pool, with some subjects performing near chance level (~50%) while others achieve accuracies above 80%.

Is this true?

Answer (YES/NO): YES